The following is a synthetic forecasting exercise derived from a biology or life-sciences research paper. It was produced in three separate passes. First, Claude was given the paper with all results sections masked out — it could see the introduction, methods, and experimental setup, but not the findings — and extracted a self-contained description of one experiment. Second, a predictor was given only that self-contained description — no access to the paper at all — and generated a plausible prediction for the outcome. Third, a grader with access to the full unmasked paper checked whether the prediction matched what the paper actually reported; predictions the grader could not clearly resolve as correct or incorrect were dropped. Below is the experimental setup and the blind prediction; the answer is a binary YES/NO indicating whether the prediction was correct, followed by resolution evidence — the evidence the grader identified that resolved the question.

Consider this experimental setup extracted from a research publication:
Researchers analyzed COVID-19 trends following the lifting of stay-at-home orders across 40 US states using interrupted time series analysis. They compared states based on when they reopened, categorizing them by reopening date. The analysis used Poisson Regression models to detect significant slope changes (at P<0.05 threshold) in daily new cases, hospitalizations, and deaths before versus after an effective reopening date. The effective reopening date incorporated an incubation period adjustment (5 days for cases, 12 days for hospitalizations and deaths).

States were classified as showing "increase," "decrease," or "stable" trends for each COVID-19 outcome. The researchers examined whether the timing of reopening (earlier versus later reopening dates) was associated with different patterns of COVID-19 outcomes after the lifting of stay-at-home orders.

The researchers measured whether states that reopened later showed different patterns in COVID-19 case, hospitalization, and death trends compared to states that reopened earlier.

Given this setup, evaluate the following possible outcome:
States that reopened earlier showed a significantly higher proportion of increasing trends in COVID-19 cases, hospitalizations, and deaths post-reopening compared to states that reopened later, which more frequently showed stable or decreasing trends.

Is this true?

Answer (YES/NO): YES